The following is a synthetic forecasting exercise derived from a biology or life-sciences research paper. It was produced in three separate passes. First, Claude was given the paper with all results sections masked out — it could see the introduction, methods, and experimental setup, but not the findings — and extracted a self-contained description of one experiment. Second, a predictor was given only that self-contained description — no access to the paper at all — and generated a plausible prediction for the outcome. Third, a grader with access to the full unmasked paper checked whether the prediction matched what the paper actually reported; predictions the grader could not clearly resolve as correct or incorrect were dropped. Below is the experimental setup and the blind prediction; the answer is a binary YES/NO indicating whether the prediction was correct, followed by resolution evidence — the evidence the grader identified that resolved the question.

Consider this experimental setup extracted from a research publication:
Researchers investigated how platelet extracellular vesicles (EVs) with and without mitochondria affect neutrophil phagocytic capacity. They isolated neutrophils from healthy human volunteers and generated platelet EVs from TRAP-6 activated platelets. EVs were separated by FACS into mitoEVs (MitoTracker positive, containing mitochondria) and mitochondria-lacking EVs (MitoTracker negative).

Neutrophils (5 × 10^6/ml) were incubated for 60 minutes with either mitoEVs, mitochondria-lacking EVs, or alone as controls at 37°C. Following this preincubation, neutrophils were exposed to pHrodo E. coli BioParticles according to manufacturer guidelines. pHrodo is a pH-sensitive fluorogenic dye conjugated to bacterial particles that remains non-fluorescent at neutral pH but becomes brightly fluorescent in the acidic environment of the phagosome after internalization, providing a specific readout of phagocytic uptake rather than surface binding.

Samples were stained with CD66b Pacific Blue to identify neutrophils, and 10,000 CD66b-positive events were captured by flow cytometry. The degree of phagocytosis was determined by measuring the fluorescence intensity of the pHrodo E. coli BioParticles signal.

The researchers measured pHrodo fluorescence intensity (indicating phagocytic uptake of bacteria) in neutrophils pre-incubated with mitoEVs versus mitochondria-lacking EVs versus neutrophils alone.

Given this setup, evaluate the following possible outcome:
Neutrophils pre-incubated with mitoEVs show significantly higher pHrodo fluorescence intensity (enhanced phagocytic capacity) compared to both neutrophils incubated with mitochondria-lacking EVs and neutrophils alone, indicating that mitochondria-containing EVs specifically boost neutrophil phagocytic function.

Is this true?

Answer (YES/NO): NO